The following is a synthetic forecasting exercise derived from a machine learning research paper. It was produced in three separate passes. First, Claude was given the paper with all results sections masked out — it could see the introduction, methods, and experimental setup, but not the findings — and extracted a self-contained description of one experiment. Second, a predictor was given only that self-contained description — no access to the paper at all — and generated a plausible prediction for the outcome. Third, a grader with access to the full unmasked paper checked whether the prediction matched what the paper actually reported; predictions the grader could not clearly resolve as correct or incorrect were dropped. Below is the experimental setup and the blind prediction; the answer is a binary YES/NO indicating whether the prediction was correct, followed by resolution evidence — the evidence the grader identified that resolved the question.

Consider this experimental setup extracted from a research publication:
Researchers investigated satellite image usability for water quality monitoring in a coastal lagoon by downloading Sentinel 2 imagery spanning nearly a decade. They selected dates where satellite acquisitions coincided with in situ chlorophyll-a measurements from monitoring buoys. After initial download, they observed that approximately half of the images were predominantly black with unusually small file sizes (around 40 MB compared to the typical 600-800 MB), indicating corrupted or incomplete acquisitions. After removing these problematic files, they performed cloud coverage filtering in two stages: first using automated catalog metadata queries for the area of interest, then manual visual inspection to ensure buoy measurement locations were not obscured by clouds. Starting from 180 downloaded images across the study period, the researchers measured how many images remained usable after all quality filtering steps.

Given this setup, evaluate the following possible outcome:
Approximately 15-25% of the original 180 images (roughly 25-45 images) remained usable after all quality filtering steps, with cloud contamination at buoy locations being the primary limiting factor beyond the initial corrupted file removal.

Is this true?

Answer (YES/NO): YES